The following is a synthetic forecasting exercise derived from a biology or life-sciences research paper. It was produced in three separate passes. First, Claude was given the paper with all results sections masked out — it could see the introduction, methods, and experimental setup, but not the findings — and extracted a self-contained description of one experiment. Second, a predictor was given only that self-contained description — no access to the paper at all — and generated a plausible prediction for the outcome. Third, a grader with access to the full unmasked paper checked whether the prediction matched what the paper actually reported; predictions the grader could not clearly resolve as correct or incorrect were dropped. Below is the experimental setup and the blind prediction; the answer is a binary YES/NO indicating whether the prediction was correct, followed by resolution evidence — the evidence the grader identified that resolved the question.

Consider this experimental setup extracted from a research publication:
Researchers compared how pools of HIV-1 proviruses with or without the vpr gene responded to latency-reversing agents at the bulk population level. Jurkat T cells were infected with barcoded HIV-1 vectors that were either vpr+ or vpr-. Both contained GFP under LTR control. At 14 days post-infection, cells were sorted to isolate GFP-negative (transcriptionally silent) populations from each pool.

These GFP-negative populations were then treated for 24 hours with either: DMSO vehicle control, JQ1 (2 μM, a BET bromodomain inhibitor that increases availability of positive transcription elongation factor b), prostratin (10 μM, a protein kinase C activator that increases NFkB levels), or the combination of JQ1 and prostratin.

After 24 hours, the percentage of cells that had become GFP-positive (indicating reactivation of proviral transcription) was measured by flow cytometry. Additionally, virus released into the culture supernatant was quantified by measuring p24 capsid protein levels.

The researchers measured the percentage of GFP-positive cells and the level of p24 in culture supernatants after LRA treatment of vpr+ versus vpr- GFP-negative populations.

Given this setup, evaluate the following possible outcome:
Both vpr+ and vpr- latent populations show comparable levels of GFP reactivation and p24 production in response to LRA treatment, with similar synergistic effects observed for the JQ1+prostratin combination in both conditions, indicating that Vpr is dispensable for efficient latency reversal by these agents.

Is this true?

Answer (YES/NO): NO